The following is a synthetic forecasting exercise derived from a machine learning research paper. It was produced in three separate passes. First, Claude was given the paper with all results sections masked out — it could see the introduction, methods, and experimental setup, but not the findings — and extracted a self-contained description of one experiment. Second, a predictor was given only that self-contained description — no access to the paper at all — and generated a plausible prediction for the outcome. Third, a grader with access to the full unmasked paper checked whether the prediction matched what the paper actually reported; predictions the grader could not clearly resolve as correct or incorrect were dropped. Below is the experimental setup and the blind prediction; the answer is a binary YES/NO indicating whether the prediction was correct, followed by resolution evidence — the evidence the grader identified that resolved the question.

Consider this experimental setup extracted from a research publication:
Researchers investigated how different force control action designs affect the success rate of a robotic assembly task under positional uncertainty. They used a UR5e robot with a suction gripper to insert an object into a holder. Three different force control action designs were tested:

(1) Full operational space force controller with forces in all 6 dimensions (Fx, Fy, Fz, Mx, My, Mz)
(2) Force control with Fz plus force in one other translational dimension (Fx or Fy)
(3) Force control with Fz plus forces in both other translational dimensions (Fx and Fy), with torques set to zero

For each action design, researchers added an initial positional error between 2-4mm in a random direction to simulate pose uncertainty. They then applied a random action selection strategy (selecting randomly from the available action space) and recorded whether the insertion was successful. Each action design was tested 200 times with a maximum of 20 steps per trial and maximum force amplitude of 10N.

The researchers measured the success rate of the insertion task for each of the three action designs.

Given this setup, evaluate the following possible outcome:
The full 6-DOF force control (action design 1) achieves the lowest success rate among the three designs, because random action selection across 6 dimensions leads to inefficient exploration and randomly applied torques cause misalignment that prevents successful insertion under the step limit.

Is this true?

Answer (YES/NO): YES